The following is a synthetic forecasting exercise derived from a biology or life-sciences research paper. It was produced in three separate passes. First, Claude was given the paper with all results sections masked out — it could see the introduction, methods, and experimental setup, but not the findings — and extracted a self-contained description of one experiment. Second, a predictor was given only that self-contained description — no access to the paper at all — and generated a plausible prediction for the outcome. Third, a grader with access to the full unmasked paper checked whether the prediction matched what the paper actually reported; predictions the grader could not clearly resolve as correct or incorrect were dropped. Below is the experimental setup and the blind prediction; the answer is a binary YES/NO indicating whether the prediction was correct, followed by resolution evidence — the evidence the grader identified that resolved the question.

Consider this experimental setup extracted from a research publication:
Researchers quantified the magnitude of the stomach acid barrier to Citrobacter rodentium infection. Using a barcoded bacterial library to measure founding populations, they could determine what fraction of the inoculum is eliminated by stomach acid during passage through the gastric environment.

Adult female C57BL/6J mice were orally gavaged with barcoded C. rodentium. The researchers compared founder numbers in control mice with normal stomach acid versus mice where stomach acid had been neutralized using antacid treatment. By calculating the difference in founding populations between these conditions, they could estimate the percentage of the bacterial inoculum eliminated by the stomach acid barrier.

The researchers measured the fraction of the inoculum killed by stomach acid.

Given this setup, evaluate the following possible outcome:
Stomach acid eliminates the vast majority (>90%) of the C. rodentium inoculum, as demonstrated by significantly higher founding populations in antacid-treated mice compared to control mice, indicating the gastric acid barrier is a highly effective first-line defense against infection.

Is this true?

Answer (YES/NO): NO